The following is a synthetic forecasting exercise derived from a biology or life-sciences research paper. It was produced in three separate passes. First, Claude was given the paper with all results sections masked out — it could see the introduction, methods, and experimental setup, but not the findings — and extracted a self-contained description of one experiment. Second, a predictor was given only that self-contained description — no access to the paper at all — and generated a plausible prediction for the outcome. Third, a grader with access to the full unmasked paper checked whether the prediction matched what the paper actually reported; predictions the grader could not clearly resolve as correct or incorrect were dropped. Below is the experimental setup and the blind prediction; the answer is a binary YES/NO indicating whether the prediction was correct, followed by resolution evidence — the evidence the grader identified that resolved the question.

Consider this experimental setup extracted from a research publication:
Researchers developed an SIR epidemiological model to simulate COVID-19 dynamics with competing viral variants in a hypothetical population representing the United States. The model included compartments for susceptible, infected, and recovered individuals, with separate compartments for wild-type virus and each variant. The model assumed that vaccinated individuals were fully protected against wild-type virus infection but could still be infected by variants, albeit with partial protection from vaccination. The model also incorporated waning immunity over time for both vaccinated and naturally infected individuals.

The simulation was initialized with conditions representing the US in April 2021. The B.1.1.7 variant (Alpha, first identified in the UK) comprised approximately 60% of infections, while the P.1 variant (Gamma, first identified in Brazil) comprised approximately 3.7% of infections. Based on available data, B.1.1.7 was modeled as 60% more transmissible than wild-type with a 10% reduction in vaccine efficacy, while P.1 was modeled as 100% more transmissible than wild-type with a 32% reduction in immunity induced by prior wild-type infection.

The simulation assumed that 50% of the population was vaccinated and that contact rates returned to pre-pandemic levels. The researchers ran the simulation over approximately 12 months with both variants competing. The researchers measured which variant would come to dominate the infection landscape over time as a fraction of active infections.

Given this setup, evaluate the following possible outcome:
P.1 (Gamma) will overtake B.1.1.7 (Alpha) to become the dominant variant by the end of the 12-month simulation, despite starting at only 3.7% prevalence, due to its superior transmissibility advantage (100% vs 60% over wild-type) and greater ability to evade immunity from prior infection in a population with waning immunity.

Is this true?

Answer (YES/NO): YES